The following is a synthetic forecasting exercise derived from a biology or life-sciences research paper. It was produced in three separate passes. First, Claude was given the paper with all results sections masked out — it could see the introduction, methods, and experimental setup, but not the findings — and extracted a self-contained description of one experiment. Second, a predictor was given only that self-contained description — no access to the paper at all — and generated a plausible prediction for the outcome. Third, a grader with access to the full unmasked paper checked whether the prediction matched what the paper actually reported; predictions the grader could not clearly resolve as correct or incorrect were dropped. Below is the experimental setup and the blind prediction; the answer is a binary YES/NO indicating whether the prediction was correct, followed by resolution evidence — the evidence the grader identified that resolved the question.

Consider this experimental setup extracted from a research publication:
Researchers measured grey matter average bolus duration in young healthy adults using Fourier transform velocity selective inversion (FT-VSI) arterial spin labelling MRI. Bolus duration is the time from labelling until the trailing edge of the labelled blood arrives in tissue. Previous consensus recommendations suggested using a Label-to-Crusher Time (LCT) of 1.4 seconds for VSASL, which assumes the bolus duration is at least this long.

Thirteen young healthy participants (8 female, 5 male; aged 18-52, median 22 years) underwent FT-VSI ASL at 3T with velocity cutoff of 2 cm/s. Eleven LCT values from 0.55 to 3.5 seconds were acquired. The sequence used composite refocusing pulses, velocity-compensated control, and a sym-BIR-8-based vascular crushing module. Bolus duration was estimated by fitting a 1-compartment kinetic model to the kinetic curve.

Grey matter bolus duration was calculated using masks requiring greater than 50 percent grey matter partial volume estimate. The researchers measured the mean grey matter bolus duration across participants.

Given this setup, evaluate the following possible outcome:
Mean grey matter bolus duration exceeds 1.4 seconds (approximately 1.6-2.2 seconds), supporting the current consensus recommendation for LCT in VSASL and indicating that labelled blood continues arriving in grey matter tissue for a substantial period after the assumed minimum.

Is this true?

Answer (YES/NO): YES